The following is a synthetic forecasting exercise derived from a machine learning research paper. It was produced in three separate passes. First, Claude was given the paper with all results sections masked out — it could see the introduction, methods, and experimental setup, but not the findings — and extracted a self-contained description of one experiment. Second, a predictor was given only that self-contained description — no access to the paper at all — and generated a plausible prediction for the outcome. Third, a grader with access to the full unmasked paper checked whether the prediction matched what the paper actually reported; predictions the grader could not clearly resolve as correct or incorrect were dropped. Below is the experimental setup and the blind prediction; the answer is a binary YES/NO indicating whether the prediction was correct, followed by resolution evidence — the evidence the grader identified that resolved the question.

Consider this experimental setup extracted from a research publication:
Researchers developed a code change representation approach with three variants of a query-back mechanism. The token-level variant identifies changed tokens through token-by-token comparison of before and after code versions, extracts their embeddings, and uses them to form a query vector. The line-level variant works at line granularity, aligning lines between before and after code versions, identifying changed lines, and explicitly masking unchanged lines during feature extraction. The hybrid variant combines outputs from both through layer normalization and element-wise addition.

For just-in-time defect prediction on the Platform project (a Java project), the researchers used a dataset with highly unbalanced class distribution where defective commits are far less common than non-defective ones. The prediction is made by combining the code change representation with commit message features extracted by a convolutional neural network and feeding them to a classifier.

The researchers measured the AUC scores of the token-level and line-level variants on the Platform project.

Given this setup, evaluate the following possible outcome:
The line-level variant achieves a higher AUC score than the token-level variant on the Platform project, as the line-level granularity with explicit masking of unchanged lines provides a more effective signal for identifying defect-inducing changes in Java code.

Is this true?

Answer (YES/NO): YES